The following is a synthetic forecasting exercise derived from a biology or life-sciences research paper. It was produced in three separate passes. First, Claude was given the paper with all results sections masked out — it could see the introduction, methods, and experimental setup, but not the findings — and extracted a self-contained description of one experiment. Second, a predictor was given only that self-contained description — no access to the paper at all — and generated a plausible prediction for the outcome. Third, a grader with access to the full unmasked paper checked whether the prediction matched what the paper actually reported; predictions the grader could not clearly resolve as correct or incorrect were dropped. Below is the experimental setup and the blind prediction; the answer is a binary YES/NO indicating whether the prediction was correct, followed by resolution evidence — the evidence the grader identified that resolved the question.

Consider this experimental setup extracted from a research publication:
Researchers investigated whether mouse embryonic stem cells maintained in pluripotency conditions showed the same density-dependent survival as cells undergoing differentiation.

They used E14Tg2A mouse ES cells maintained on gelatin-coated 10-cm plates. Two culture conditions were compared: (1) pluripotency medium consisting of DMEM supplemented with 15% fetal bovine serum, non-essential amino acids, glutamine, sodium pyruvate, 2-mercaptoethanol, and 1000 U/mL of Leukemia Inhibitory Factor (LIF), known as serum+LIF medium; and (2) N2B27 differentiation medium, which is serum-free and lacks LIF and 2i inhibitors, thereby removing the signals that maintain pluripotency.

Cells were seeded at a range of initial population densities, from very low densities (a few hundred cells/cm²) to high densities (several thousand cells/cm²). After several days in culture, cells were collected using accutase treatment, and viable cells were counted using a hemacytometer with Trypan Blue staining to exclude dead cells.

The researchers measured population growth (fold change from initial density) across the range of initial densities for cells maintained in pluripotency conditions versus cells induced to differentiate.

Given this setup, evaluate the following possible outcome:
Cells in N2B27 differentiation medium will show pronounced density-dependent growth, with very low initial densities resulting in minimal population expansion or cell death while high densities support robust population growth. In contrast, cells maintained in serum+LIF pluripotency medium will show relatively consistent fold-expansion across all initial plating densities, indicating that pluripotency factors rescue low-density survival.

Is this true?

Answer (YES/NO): YES